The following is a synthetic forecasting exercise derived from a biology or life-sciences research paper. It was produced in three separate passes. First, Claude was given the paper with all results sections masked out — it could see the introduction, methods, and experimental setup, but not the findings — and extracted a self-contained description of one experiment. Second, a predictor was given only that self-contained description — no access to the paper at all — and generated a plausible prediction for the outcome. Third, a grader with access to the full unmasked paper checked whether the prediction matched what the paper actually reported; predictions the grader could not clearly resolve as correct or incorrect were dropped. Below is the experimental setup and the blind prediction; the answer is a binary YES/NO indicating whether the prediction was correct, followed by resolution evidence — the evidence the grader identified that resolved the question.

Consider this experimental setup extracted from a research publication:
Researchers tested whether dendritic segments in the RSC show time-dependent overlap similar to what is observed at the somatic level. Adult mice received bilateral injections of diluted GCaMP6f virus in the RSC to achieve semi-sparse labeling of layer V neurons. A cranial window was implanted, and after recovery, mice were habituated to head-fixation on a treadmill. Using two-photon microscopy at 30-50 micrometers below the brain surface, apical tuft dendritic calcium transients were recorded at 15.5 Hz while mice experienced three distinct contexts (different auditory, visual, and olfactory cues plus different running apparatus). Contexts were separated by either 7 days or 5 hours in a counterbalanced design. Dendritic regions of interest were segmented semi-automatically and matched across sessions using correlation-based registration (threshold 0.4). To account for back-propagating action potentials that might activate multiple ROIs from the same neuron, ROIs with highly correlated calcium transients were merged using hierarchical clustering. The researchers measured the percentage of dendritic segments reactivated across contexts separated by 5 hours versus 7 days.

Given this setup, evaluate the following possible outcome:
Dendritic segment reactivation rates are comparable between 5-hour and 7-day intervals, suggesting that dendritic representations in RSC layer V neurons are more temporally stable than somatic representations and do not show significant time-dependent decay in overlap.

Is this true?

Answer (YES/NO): NO